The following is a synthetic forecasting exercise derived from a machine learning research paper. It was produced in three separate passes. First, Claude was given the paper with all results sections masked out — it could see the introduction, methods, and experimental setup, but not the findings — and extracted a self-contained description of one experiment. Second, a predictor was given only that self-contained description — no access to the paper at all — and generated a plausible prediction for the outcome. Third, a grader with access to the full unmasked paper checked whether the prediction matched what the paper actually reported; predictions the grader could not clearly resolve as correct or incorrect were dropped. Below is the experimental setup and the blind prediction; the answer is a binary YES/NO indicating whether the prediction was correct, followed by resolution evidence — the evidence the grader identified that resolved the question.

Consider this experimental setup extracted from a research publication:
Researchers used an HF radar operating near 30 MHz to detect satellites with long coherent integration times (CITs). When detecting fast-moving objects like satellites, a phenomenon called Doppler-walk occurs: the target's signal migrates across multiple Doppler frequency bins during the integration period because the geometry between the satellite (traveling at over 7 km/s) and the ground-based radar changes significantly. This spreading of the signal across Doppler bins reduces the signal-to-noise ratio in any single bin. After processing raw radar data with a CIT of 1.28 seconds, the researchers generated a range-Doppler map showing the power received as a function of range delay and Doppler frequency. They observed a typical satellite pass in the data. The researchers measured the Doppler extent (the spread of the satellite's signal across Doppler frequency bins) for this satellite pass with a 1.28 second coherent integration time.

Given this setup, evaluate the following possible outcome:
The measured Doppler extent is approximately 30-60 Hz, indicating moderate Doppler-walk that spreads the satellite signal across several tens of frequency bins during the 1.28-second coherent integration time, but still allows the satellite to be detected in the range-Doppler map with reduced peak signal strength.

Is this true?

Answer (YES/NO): NO